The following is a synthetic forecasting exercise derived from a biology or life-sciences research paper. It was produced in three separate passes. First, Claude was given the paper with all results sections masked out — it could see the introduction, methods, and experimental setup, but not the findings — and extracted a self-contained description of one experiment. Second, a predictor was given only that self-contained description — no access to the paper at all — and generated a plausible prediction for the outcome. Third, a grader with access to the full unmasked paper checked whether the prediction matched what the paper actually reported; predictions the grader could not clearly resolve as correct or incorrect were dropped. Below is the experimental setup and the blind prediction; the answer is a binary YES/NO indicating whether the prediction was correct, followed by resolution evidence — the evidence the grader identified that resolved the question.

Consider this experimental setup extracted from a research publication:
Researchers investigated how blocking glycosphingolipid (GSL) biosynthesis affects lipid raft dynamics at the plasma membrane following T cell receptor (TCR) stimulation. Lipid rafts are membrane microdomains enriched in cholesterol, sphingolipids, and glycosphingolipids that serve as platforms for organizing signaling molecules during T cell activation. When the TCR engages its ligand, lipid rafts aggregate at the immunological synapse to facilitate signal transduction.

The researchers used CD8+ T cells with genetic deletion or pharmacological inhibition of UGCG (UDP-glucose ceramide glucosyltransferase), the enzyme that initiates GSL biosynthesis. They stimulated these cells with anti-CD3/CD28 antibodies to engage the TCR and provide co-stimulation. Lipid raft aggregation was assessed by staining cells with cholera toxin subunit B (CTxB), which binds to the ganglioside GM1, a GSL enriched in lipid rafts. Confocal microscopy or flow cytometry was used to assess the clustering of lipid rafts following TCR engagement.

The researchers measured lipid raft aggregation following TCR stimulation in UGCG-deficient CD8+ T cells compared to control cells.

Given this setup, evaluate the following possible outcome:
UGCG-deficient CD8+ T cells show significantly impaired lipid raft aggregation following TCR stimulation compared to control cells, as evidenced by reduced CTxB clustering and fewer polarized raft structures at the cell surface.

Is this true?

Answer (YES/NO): YES